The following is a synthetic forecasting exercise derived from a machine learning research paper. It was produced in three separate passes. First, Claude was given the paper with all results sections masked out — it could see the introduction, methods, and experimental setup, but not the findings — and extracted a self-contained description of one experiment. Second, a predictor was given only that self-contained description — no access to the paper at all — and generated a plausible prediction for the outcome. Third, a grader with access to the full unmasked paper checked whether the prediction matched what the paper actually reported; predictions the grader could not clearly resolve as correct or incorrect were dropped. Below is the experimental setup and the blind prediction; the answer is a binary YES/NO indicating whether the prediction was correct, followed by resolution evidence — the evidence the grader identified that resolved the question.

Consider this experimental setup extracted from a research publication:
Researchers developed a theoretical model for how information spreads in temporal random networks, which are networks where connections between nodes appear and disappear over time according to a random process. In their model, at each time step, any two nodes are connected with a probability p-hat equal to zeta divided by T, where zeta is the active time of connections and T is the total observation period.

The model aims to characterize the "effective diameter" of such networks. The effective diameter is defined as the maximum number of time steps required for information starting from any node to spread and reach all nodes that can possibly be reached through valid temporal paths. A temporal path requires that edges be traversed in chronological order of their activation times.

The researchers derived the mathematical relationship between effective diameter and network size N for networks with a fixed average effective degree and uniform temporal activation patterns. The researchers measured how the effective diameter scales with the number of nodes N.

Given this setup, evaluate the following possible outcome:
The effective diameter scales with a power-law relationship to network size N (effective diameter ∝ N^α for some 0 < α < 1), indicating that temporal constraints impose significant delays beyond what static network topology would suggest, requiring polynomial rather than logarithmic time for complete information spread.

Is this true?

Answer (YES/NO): NO